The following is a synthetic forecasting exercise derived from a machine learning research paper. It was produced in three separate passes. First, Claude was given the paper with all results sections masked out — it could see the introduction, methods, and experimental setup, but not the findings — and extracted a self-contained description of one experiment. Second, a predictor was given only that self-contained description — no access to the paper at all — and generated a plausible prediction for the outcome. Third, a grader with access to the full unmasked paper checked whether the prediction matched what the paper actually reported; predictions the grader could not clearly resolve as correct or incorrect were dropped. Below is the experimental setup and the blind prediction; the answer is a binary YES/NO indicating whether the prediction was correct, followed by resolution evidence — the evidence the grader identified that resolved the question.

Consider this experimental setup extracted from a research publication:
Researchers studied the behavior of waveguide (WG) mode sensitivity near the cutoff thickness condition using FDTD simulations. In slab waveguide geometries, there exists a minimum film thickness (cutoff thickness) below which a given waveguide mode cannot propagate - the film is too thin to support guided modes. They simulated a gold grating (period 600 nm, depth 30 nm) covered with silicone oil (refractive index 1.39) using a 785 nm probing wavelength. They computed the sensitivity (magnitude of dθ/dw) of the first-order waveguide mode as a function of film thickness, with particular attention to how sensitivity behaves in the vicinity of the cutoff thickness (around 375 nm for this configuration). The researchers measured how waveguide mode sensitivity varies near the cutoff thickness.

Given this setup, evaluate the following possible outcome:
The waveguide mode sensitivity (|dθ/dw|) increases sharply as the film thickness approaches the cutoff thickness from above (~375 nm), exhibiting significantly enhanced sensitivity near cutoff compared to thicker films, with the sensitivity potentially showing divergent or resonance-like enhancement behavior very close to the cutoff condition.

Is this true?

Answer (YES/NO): NO